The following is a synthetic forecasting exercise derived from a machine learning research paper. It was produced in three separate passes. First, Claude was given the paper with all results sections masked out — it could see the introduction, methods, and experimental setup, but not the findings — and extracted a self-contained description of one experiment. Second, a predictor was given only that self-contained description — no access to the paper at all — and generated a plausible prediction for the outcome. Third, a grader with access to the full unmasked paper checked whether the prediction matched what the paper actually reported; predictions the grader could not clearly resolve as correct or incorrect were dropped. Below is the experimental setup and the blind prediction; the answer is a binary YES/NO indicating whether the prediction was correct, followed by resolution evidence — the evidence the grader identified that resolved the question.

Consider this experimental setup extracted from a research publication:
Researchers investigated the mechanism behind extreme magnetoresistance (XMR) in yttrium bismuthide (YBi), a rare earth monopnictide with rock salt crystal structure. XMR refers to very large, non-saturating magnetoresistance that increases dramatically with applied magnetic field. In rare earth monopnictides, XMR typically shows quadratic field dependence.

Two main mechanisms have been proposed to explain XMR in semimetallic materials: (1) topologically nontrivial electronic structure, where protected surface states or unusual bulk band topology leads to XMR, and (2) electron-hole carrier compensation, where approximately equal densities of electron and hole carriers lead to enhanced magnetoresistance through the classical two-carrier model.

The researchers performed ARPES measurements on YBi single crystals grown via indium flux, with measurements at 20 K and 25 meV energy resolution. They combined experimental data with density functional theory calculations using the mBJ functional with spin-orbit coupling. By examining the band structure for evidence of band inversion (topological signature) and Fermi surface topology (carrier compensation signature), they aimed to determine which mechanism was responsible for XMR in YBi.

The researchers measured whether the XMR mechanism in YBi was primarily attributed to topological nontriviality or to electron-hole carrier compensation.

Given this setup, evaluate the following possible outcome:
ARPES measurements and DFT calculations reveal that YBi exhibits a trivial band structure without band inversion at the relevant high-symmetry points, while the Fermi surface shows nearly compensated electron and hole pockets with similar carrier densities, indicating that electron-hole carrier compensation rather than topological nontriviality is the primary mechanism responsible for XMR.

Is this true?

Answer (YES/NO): YES